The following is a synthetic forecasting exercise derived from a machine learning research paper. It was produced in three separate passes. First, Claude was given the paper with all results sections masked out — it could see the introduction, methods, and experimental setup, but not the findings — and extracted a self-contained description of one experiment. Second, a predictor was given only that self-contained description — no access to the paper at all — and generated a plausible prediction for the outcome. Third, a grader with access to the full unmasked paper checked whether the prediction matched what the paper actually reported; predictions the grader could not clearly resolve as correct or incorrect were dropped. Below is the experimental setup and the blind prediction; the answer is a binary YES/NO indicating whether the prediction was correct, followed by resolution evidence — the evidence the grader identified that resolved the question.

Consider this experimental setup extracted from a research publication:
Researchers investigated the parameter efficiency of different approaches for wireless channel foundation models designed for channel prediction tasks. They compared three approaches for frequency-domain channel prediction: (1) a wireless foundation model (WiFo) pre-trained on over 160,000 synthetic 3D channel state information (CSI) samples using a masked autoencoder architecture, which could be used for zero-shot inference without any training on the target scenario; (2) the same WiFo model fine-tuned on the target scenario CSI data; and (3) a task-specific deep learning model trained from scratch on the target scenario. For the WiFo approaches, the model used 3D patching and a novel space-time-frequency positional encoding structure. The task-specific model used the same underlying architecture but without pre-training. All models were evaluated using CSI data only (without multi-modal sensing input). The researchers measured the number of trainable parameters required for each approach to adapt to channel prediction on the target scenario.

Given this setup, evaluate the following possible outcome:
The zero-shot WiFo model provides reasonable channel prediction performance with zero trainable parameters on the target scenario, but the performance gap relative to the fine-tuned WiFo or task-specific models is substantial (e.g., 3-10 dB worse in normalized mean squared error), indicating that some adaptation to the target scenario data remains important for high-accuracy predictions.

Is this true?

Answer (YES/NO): NO